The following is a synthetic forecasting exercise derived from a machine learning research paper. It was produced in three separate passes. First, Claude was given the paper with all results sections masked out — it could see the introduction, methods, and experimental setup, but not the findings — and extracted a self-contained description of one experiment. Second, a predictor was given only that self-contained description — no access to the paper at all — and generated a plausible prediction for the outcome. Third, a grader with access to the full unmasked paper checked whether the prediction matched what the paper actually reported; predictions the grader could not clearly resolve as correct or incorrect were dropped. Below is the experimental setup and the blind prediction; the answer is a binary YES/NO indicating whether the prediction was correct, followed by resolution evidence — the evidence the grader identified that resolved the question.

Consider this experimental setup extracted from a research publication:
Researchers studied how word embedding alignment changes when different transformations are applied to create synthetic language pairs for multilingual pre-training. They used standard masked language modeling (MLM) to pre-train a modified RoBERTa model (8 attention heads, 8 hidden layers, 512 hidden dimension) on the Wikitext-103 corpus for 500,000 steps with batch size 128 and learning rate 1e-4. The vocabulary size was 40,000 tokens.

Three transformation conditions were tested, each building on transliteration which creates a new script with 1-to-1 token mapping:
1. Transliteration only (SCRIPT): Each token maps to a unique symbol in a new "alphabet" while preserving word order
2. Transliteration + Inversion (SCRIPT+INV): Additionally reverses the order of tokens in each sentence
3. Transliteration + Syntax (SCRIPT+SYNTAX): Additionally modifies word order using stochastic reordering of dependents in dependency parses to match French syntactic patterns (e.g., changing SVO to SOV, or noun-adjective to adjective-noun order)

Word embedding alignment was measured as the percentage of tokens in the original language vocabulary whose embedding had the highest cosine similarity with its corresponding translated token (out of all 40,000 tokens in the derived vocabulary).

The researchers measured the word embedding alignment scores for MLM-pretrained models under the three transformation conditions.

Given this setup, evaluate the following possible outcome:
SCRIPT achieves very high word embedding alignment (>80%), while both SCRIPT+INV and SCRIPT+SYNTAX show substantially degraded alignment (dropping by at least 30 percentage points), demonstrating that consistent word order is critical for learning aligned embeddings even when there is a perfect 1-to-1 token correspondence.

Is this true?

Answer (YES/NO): YES